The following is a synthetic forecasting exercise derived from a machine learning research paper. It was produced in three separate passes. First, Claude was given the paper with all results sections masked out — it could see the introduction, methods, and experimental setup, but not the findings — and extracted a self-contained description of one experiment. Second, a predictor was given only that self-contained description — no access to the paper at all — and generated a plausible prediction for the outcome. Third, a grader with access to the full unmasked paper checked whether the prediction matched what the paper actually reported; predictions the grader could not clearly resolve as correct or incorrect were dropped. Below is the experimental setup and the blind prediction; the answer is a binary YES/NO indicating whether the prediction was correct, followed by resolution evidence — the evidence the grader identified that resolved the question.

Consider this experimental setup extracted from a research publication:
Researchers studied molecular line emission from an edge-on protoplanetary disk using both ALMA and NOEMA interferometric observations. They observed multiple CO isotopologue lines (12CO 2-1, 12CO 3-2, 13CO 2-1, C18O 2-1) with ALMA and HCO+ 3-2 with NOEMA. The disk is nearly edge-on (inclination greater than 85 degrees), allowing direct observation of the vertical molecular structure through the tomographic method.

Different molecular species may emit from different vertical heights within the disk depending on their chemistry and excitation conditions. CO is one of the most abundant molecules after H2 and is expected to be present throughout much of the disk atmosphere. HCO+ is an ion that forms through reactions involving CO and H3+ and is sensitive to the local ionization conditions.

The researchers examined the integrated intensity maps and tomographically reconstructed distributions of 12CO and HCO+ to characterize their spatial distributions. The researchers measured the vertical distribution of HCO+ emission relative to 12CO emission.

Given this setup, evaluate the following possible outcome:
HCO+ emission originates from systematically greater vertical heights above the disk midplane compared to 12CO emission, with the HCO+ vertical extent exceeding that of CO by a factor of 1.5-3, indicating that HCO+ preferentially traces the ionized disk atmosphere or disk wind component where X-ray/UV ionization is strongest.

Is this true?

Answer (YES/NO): NO